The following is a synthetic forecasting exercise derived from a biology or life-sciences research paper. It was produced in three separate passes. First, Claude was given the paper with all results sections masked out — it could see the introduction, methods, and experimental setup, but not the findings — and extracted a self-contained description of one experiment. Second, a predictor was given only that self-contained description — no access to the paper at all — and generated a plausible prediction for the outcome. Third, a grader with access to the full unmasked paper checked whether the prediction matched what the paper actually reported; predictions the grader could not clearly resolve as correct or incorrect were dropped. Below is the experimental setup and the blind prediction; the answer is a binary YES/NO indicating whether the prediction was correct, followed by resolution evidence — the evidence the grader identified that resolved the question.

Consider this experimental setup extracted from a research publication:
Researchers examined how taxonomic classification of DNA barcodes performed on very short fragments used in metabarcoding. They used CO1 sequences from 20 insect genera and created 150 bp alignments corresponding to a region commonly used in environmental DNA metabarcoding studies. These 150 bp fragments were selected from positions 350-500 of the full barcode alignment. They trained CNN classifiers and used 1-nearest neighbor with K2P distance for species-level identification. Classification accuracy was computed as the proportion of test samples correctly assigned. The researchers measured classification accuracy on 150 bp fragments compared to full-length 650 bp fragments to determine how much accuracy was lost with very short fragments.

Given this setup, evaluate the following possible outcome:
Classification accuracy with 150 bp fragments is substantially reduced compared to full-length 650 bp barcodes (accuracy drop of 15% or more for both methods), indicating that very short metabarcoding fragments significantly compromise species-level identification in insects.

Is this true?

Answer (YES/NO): NO